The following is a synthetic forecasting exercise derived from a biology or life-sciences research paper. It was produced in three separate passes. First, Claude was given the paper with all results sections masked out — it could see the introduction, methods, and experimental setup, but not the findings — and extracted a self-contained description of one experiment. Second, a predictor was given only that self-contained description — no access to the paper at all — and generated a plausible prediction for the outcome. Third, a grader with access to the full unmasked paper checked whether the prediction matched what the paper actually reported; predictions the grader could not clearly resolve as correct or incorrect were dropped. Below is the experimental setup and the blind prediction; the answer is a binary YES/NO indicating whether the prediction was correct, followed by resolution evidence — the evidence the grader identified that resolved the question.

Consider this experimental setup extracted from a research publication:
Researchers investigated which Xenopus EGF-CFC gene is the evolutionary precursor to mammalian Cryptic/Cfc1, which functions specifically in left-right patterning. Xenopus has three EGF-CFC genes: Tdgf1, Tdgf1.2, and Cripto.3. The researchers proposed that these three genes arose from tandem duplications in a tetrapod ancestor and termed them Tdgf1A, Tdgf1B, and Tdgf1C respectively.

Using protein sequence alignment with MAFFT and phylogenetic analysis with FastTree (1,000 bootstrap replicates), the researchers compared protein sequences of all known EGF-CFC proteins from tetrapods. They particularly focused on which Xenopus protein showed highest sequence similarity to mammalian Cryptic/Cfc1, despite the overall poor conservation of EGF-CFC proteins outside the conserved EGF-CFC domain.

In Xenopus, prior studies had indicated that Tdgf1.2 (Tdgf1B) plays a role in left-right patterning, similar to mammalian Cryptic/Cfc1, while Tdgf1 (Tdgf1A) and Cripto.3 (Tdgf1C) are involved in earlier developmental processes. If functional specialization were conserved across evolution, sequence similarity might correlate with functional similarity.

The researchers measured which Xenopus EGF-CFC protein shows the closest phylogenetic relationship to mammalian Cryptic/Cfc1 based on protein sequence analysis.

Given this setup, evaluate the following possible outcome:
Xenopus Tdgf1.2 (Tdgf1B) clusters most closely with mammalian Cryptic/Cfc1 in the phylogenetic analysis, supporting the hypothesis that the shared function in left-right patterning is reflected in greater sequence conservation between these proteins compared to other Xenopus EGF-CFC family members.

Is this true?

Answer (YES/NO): YES